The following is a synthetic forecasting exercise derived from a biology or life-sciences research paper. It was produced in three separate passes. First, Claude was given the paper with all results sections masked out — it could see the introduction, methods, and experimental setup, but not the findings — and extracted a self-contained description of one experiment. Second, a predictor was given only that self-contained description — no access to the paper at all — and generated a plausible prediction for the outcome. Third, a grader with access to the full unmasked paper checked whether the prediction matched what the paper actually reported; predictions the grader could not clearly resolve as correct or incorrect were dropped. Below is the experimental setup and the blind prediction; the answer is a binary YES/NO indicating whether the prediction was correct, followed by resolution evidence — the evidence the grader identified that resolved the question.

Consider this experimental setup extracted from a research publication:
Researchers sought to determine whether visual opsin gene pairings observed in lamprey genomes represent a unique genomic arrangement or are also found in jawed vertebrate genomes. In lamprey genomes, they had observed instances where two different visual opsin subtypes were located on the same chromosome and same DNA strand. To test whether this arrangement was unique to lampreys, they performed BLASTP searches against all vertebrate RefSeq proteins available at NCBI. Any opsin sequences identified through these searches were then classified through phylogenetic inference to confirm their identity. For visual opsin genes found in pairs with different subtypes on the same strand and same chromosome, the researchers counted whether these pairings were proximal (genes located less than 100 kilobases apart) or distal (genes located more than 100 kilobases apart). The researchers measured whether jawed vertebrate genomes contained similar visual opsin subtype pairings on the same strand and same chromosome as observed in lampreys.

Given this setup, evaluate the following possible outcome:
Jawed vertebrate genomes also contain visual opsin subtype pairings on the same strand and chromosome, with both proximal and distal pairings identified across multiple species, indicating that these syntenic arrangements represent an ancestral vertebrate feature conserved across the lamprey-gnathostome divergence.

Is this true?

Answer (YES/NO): NO